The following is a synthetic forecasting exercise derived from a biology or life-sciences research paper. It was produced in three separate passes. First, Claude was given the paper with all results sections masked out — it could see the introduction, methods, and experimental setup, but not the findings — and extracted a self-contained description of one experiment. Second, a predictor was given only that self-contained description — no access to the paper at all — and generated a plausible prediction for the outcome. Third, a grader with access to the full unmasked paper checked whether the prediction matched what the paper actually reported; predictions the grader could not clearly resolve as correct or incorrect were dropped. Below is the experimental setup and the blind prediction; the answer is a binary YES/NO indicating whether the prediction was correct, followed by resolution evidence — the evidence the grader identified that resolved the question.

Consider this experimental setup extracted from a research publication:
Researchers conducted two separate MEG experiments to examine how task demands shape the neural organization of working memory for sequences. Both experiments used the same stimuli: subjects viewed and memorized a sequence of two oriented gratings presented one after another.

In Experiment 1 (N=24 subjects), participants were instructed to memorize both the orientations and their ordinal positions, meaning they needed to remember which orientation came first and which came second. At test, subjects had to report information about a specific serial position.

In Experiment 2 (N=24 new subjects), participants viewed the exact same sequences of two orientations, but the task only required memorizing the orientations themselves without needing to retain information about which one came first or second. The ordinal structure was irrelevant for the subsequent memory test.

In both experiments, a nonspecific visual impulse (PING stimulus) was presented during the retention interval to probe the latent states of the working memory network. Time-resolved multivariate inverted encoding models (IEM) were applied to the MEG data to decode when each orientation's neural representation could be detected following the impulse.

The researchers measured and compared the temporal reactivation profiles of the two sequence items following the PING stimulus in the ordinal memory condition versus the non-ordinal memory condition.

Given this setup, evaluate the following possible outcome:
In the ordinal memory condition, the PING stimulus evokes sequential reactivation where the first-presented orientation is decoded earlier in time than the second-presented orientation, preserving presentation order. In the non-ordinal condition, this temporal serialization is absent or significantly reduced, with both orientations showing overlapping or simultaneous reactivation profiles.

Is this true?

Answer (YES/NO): NO